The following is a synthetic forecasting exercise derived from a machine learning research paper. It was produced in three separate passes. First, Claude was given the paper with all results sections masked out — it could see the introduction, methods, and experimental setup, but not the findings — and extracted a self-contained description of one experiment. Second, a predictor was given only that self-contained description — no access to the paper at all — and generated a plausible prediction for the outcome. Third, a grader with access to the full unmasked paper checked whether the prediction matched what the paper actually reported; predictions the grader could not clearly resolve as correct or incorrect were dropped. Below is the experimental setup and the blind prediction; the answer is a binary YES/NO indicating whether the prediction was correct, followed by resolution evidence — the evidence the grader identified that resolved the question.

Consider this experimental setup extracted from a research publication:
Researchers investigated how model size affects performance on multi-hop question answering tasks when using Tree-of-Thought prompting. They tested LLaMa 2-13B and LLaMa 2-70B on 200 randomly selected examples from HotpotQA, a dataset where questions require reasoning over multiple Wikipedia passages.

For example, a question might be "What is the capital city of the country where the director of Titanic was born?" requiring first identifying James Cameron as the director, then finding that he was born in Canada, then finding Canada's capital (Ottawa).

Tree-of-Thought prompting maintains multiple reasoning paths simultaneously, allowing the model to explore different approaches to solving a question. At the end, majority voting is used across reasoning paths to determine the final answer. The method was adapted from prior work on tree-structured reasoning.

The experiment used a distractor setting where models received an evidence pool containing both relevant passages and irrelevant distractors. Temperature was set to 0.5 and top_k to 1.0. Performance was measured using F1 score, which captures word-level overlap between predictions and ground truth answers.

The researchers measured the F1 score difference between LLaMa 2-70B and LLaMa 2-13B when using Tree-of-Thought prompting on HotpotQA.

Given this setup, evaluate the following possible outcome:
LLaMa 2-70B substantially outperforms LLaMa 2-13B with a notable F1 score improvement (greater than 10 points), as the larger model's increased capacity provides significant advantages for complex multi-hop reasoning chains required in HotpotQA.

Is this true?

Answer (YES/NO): NO